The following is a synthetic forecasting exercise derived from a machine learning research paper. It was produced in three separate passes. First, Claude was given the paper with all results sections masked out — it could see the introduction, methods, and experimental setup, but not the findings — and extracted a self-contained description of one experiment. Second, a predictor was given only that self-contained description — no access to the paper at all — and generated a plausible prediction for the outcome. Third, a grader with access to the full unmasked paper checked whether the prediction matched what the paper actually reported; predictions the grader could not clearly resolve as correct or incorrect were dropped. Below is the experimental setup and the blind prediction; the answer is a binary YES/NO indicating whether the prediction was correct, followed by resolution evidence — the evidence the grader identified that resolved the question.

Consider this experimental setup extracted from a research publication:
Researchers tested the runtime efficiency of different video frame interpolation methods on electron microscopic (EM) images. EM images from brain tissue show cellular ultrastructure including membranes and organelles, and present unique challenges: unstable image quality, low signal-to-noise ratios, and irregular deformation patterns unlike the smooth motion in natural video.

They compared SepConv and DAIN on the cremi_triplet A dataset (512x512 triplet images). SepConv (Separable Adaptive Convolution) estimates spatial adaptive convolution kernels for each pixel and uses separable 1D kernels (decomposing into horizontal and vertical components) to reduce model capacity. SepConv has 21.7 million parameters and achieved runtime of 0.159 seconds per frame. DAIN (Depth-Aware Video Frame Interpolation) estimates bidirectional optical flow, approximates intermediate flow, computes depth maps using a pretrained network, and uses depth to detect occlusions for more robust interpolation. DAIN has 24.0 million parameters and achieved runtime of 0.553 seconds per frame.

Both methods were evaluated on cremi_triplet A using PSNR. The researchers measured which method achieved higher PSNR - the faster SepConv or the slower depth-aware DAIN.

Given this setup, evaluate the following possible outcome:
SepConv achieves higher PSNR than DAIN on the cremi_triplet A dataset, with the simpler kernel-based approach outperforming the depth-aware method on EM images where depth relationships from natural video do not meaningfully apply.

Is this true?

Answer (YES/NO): YES